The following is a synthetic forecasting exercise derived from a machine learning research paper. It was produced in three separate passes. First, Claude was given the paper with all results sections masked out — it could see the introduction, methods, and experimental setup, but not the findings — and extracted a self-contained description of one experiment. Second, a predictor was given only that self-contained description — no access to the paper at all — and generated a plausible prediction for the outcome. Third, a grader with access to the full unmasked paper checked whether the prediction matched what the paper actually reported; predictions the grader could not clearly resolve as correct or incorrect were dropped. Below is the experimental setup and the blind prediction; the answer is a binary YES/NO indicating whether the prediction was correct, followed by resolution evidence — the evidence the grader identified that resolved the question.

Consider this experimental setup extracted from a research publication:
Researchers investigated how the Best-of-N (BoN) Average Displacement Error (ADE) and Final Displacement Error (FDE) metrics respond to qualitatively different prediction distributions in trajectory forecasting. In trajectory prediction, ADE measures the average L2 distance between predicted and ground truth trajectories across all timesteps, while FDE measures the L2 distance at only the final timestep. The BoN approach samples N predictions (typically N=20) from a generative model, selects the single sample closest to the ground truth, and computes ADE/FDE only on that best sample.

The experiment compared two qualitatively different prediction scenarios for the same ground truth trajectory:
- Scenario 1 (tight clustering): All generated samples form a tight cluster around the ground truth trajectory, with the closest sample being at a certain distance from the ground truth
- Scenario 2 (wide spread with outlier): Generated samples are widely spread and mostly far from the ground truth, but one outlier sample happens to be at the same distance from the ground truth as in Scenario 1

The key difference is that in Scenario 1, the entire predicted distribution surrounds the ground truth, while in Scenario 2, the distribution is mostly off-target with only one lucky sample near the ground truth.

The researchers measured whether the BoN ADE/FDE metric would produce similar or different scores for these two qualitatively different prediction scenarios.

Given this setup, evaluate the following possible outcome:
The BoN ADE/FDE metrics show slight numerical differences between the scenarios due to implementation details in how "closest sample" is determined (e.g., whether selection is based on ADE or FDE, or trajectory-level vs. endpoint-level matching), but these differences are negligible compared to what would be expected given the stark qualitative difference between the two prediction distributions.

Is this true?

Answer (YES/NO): NO